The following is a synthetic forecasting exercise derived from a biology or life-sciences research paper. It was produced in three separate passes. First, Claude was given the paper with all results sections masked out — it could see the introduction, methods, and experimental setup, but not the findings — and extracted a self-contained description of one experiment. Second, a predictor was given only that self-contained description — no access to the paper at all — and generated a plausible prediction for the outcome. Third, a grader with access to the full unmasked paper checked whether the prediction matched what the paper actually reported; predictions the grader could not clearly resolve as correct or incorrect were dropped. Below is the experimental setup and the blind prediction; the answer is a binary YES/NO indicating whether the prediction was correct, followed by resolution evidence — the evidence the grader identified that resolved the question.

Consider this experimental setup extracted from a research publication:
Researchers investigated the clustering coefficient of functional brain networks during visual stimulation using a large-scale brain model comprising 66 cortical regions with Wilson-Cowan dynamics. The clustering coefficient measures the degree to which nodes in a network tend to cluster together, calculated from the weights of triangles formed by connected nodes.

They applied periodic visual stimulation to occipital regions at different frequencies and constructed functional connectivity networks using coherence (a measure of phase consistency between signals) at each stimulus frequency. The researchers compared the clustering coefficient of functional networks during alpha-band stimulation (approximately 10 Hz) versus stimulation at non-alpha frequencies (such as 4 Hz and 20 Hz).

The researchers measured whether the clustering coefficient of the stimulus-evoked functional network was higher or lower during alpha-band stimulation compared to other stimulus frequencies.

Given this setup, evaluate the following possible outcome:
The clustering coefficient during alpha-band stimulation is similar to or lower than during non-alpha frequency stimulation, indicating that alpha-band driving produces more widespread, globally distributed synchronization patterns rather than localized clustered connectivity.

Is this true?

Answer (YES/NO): NO